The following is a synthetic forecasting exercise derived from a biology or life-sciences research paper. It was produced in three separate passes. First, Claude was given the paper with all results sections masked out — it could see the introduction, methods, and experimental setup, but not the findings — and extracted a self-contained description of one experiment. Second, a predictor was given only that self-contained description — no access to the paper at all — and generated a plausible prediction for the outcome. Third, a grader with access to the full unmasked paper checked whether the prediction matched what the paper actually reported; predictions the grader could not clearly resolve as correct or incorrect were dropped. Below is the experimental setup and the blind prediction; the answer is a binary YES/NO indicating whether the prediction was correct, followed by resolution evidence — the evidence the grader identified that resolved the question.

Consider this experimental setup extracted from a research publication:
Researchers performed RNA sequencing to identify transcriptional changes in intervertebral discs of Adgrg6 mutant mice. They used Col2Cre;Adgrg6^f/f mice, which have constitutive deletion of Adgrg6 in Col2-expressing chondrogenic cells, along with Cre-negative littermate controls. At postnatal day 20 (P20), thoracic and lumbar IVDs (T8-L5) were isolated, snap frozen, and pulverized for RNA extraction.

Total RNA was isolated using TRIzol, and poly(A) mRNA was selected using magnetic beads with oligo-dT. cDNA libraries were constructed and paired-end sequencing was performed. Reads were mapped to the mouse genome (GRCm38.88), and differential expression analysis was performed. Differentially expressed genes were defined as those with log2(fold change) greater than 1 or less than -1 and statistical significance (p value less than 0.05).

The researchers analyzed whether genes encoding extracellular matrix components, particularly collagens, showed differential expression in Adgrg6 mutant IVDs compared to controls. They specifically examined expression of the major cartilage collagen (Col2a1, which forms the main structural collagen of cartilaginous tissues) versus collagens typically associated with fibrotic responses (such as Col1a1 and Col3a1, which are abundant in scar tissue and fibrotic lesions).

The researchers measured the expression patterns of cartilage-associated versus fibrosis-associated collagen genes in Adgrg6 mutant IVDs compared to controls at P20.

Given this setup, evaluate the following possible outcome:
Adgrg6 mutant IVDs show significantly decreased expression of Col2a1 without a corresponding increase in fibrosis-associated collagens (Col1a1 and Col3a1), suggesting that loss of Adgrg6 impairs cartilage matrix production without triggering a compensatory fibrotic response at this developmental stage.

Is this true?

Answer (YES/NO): NO